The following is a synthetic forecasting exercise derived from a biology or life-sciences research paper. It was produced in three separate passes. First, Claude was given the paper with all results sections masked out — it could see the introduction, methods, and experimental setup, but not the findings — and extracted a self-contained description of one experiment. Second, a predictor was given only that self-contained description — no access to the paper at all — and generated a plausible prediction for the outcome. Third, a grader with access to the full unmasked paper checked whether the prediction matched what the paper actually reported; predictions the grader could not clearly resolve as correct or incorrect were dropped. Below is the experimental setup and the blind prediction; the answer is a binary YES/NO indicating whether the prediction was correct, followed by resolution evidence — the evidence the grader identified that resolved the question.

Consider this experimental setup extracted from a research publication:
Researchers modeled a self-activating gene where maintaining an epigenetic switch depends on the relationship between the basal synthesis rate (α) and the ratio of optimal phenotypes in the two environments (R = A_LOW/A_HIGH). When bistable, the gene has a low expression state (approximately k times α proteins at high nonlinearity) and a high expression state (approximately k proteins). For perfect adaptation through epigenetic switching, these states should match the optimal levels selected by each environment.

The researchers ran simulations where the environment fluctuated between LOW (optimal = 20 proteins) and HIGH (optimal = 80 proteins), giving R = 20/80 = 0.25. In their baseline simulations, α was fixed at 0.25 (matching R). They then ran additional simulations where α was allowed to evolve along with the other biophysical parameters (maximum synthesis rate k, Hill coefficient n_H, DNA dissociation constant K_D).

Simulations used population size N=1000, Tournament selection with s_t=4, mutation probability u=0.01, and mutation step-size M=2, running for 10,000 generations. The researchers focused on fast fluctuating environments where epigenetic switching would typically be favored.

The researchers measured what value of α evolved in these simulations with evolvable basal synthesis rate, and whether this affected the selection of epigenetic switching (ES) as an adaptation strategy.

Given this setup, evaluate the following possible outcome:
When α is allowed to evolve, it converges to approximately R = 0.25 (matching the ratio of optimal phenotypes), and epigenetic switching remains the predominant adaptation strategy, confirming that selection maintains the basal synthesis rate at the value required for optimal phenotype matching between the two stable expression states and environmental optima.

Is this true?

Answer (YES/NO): YES